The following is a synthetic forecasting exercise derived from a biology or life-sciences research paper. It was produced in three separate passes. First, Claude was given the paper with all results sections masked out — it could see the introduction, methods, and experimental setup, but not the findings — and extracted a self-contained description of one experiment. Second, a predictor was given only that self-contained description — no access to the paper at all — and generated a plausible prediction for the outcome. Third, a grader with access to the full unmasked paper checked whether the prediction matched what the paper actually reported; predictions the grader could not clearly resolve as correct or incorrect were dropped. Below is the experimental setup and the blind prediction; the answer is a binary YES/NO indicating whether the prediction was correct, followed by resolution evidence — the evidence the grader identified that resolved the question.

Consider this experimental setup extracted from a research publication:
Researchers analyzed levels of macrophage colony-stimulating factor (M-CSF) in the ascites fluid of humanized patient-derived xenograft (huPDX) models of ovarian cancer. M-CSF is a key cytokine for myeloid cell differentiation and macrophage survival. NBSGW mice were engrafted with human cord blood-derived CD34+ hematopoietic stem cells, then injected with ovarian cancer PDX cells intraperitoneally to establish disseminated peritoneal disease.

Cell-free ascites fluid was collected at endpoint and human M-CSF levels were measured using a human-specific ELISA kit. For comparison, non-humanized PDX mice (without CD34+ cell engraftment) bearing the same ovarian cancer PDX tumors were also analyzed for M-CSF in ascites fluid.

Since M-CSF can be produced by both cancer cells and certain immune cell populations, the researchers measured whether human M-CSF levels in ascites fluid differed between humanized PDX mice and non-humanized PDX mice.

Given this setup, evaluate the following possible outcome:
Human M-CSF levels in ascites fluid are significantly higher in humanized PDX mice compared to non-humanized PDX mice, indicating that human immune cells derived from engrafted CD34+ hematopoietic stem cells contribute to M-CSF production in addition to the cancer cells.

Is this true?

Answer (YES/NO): NO